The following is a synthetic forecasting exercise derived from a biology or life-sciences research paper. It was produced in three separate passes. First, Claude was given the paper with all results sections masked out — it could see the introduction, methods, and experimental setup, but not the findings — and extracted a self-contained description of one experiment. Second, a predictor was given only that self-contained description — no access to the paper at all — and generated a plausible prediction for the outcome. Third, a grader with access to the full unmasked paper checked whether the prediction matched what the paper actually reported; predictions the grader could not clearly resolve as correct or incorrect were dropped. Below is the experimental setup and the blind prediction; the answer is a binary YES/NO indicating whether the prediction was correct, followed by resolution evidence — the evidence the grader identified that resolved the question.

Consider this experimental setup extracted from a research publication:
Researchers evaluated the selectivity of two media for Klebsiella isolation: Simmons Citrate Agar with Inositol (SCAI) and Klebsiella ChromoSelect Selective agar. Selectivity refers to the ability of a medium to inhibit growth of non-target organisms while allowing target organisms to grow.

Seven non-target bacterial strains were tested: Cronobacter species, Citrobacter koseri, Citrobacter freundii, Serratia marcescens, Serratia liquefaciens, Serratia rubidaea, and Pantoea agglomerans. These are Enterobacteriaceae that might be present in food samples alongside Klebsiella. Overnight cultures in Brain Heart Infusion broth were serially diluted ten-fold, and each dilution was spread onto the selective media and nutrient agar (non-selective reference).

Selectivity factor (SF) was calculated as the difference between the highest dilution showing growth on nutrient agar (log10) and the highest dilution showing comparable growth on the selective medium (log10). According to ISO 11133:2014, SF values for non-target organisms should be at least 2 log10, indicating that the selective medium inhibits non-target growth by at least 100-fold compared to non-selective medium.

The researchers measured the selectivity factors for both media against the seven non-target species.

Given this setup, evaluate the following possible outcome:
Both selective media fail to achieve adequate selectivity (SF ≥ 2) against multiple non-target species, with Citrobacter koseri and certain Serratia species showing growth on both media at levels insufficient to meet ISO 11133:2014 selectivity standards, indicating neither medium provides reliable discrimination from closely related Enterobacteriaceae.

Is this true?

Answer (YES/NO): YES